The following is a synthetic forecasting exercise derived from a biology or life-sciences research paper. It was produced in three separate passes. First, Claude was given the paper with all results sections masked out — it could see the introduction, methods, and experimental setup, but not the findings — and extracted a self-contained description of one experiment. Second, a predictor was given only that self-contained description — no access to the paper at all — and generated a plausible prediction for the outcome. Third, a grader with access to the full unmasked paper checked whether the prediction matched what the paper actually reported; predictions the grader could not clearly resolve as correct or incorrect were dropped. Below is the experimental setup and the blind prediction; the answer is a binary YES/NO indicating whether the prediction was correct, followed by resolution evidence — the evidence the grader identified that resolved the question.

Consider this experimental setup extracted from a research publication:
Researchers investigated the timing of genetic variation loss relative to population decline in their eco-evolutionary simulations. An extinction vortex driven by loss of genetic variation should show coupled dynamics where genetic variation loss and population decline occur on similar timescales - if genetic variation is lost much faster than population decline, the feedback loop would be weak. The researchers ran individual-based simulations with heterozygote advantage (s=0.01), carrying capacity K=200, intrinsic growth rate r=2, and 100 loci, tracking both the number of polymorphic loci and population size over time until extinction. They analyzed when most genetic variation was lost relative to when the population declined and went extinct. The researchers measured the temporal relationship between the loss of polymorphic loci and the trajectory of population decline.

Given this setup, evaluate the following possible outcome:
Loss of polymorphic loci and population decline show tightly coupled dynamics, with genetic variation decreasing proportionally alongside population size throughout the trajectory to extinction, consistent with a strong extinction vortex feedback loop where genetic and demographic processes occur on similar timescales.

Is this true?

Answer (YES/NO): YES